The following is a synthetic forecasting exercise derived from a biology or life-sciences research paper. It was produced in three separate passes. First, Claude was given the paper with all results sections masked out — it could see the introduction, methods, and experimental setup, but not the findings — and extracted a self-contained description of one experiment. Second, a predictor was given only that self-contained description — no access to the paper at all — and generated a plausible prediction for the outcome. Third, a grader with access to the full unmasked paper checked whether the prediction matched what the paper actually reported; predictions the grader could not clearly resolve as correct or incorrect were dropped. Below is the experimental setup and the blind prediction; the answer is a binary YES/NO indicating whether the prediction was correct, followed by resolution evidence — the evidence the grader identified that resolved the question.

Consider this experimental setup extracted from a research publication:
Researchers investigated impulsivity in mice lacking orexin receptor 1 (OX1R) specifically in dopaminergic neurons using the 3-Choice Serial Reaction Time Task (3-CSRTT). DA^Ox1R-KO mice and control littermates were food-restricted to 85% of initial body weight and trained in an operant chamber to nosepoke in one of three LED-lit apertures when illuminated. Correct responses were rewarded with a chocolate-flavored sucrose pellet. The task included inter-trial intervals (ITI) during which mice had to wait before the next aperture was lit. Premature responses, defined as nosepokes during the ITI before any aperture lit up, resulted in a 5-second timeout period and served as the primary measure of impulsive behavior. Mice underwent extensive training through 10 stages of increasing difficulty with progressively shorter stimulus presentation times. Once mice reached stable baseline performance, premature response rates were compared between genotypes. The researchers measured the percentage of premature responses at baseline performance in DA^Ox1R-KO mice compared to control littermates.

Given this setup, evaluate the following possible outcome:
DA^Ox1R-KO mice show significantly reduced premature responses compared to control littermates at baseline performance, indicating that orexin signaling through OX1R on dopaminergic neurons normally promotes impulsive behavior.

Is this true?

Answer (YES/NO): NO